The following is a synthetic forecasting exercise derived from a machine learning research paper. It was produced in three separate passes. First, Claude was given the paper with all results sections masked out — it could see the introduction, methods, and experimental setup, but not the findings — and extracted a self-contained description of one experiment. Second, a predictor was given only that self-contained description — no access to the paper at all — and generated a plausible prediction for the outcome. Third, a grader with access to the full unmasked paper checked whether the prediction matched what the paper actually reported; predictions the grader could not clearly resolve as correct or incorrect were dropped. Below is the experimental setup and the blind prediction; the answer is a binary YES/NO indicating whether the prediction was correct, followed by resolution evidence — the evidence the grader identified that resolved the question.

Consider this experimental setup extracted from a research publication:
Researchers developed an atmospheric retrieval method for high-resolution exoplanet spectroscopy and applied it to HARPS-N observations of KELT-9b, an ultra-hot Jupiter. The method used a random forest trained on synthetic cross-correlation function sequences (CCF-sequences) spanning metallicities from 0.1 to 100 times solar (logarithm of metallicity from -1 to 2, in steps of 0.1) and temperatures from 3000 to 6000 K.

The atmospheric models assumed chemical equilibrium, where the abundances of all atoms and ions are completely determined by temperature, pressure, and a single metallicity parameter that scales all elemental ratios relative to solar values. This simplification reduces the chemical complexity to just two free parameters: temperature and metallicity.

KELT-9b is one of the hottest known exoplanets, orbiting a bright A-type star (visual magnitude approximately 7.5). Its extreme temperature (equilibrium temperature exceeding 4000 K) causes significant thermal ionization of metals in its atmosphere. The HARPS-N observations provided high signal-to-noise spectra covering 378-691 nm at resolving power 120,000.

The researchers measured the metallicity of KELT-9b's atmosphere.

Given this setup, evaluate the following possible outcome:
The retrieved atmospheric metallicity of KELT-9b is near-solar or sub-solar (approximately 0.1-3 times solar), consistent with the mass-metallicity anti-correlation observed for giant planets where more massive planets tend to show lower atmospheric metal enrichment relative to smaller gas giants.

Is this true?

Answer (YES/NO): YES